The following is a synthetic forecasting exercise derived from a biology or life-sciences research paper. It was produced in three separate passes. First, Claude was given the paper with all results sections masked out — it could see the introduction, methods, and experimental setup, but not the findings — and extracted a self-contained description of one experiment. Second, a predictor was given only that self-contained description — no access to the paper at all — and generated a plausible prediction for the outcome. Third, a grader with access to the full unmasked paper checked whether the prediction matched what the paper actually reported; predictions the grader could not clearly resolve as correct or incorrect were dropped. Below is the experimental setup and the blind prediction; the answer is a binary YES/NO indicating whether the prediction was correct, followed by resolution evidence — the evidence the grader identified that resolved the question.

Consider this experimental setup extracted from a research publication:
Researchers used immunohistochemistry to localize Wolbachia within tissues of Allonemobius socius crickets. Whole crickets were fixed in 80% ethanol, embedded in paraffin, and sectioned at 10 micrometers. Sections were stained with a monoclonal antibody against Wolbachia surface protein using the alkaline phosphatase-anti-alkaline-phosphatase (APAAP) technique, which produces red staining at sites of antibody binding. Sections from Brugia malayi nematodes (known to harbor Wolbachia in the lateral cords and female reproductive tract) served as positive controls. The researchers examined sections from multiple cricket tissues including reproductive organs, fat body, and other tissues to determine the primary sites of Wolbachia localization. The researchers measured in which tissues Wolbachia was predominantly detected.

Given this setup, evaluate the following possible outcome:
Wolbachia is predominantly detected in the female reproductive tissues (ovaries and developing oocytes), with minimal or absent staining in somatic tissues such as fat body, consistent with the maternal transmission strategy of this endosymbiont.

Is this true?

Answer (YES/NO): NO